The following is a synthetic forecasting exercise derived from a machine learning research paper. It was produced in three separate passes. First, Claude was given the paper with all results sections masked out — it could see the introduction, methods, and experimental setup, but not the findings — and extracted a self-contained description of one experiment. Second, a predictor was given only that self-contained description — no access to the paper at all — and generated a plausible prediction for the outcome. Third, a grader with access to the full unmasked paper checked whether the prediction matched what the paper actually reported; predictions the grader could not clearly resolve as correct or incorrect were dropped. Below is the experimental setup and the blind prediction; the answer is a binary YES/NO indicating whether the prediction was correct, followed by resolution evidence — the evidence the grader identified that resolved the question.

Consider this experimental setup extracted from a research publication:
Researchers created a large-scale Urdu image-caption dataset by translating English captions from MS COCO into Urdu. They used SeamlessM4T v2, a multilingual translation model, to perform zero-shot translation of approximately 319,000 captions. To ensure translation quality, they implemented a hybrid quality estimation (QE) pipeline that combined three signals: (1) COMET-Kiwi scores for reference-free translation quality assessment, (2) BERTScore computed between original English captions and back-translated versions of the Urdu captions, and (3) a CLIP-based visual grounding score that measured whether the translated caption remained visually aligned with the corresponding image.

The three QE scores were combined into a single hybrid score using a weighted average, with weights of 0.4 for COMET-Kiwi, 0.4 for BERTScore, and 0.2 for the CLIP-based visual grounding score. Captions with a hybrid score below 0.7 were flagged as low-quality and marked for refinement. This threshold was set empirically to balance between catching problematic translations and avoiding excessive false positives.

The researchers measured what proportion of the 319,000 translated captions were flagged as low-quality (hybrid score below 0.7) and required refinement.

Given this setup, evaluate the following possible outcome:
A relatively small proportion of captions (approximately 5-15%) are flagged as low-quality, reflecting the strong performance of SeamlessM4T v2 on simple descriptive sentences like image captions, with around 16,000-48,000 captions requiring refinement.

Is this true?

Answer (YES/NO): NO